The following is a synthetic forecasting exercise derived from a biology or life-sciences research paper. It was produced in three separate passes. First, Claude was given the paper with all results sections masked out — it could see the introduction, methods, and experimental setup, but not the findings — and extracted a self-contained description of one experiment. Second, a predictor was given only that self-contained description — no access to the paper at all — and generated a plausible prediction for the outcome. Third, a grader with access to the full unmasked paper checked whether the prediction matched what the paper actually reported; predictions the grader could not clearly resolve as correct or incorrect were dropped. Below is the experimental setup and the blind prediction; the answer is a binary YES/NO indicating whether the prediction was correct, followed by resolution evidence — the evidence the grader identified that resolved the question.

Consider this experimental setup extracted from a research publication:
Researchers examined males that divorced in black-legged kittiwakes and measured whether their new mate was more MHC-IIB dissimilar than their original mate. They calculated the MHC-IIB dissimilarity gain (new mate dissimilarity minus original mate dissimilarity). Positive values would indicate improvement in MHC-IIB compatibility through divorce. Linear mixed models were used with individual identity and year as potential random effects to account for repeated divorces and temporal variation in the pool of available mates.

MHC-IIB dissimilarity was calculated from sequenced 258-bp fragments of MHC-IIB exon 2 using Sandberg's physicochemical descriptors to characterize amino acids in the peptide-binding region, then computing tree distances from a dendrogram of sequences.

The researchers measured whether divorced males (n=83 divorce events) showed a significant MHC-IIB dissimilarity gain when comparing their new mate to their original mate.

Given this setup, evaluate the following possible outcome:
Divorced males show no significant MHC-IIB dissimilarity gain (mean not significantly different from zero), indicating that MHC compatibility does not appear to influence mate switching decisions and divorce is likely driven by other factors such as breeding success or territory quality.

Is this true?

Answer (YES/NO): YES